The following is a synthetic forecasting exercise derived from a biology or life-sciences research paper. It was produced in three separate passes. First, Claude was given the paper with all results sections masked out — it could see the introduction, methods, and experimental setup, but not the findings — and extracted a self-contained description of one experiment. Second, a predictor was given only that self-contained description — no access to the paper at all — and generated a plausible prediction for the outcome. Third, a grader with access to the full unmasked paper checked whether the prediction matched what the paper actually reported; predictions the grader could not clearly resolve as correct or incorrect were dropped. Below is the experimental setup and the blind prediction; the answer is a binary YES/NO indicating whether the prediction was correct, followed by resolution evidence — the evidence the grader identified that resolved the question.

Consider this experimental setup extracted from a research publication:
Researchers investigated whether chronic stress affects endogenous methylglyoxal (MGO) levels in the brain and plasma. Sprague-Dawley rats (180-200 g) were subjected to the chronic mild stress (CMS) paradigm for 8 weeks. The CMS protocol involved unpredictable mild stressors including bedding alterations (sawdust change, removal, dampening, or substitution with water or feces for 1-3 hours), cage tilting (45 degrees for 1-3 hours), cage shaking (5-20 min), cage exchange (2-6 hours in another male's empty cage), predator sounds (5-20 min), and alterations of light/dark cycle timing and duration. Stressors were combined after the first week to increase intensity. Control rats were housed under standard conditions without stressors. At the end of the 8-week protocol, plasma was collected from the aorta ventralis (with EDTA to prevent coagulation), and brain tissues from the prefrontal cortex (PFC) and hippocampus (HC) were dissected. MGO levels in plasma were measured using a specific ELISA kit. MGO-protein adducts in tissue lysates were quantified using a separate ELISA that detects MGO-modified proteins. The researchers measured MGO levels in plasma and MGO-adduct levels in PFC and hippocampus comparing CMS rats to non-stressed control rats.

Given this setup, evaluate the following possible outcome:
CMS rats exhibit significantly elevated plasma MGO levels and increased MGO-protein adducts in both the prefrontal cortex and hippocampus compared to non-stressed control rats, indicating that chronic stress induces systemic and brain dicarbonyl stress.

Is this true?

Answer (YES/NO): NO